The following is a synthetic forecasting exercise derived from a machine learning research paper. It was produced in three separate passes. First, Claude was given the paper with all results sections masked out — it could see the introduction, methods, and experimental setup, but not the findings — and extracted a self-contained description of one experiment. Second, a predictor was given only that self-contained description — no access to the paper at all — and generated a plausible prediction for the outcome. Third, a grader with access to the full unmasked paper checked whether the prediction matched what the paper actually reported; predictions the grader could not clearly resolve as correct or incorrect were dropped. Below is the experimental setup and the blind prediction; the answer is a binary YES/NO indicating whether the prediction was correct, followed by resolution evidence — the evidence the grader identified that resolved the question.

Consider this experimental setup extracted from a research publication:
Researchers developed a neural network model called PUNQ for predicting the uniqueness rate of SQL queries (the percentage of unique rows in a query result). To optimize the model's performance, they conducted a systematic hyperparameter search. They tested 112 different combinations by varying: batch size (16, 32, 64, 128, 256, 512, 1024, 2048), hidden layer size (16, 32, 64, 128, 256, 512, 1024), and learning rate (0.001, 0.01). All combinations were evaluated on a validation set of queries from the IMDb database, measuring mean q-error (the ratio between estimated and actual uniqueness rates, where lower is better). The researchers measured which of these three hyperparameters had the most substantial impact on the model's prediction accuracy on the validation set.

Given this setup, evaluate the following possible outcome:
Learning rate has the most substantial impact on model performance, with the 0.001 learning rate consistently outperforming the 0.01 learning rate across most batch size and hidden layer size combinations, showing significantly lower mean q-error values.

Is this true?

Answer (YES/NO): NO